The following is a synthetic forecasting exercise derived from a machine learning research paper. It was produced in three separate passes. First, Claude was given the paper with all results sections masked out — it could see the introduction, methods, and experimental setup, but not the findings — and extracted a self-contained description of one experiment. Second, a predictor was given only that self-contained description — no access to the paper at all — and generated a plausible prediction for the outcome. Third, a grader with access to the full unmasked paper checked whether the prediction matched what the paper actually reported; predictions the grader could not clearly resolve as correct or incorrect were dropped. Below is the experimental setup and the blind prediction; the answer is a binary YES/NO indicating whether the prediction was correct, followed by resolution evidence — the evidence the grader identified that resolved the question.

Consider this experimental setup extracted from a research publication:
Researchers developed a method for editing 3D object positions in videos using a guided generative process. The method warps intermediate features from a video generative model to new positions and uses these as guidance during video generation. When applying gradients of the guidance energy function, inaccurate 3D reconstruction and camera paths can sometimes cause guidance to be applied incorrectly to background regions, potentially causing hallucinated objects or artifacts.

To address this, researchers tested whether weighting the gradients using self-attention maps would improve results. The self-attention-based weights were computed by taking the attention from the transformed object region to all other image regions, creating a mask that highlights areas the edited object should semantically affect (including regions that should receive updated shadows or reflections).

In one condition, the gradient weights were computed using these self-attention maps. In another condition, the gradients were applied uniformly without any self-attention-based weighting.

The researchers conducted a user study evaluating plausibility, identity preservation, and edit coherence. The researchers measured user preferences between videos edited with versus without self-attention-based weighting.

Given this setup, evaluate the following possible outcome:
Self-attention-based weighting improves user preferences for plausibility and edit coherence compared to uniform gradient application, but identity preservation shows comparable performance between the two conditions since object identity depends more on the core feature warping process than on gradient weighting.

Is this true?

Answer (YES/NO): NO